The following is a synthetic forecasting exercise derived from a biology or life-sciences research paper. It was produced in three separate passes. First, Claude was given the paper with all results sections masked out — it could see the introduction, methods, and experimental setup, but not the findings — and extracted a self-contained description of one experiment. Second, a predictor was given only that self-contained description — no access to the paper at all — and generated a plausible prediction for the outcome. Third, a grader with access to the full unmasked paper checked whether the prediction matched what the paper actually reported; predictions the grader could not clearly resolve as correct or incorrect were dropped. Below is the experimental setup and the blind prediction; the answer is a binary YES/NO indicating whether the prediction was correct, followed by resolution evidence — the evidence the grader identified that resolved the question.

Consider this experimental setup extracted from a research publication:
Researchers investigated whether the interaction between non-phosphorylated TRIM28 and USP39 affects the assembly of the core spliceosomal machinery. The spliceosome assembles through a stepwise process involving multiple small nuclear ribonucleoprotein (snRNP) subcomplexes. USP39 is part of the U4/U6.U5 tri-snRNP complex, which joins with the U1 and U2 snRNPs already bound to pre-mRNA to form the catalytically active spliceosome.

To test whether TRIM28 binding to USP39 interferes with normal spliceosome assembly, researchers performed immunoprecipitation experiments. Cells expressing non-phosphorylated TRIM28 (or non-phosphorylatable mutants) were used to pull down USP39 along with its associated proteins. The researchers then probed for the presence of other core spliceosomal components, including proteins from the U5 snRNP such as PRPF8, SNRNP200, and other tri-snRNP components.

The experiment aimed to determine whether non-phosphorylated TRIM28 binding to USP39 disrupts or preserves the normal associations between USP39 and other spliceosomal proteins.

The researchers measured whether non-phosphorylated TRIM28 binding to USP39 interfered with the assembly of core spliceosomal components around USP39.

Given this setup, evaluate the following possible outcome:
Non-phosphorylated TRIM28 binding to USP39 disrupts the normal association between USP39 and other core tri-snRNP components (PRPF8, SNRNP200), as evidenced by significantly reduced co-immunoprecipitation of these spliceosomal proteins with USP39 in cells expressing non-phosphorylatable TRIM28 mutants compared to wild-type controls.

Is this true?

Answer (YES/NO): NO